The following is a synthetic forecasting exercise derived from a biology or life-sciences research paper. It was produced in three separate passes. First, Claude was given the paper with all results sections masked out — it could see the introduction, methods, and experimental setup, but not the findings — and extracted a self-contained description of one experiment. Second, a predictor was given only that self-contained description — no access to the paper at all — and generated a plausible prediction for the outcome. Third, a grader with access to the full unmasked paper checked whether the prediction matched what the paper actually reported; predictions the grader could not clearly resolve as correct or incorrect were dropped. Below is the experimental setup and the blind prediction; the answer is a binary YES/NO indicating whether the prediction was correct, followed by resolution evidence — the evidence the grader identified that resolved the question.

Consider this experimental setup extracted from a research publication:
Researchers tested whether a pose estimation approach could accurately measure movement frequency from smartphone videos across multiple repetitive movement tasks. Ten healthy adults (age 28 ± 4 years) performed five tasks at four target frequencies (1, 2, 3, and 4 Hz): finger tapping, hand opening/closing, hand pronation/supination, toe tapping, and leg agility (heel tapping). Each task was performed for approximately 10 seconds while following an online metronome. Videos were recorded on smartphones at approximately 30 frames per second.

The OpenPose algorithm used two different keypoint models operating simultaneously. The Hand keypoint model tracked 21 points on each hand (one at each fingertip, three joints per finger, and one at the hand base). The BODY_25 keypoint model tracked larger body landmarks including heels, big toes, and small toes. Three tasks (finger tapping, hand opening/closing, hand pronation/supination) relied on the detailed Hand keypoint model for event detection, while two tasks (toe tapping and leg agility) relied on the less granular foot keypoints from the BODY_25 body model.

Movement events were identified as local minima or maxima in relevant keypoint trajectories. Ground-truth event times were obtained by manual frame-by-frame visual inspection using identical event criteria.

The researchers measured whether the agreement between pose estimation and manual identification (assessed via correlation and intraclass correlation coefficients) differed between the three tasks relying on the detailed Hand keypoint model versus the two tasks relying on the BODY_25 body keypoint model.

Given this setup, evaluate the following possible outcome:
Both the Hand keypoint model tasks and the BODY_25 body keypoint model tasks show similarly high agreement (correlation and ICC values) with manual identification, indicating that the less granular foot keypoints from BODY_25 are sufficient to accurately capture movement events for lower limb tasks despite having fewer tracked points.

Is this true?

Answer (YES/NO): YES